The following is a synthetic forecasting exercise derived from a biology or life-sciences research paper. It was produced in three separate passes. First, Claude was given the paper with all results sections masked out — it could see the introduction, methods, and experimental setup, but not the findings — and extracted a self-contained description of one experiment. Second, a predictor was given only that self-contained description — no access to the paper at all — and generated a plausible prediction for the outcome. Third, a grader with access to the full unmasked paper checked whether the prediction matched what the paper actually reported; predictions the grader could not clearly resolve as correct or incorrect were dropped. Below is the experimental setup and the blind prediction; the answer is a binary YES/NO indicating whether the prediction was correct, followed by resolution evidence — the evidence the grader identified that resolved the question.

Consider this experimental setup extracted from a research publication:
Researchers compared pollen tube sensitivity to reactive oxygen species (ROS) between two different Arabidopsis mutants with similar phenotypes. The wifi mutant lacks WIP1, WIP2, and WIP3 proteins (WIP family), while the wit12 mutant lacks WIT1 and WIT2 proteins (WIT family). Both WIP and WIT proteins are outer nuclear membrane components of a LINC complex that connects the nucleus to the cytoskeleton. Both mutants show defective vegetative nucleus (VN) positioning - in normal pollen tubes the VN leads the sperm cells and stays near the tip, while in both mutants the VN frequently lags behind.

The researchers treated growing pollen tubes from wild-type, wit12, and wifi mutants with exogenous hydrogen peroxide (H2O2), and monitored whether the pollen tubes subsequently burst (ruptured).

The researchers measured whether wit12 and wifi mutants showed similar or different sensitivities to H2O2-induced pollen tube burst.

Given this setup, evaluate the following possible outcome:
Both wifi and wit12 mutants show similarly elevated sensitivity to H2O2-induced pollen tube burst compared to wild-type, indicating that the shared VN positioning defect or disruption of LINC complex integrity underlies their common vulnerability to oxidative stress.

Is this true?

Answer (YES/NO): NO